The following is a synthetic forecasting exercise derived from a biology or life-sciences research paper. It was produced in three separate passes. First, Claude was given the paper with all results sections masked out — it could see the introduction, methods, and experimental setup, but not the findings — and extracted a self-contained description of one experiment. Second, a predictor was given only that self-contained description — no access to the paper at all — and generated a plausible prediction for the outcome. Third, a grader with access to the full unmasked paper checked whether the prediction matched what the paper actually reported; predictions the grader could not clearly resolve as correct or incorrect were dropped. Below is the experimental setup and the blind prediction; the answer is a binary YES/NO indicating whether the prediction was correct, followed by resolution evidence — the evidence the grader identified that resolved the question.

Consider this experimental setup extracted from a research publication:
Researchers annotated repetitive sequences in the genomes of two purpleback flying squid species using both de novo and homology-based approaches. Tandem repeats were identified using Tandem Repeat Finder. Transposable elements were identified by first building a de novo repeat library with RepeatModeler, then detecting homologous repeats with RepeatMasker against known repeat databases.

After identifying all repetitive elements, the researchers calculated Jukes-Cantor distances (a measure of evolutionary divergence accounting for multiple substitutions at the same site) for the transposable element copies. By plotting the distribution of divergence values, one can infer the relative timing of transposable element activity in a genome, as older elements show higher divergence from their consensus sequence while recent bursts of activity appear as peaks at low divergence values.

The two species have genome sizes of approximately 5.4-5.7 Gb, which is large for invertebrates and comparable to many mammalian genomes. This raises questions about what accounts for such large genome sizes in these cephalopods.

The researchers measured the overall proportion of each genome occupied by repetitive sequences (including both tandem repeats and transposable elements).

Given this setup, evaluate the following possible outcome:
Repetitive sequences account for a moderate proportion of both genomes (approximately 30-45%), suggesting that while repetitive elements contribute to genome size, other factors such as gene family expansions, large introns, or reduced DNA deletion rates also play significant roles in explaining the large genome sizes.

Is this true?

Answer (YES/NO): NO